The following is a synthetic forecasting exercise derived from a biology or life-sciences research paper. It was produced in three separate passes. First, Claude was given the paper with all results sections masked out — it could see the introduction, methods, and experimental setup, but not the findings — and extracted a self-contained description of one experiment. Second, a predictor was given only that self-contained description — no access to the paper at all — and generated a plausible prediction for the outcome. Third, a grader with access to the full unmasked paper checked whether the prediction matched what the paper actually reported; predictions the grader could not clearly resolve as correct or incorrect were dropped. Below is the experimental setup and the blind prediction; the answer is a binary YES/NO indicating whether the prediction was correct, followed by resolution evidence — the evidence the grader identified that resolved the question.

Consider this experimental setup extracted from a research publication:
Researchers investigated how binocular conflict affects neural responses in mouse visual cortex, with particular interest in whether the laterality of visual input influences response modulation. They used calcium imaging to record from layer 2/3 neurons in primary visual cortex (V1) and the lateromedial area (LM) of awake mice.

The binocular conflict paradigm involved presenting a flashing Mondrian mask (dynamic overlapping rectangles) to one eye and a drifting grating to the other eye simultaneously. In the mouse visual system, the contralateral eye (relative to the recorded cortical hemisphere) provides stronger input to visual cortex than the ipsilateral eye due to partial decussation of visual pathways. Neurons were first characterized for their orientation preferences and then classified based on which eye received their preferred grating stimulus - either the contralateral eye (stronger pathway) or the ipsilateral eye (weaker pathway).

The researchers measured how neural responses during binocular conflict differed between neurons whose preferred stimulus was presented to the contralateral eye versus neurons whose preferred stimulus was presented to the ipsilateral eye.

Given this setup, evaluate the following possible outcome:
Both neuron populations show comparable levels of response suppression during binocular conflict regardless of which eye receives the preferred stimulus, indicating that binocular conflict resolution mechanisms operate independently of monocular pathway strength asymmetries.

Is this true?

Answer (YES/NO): NO